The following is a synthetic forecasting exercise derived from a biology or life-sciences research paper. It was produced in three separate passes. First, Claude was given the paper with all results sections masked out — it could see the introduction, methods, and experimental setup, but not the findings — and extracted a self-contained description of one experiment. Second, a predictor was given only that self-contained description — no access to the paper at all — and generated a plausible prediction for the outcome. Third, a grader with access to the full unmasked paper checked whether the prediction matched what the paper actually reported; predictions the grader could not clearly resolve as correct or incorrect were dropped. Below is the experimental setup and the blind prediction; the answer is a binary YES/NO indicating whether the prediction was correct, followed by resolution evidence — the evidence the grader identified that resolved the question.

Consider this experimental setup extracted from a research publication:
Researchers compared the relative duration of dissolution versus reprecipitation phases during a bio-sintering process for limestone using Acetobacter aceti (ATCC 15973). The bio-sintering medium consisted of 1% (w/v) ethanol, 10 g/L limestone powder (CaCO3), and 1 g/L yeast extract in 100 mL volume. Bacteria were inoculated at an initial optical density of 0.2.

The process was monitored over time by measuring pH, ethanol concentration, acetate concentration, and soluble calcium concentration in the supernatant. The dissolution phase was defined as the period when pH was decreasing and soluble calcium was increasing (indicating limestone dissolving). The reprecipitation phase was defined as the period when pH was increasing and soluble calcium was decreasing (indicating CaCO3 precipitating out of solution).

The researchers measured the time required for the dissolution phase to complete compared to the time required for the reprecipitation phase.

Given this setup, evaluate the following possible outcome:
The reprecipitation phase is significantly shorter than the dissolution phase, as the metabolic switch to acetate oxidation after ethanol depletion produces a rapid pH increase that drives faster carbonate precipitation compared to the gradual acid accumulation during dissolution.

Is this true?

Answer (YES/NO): NO